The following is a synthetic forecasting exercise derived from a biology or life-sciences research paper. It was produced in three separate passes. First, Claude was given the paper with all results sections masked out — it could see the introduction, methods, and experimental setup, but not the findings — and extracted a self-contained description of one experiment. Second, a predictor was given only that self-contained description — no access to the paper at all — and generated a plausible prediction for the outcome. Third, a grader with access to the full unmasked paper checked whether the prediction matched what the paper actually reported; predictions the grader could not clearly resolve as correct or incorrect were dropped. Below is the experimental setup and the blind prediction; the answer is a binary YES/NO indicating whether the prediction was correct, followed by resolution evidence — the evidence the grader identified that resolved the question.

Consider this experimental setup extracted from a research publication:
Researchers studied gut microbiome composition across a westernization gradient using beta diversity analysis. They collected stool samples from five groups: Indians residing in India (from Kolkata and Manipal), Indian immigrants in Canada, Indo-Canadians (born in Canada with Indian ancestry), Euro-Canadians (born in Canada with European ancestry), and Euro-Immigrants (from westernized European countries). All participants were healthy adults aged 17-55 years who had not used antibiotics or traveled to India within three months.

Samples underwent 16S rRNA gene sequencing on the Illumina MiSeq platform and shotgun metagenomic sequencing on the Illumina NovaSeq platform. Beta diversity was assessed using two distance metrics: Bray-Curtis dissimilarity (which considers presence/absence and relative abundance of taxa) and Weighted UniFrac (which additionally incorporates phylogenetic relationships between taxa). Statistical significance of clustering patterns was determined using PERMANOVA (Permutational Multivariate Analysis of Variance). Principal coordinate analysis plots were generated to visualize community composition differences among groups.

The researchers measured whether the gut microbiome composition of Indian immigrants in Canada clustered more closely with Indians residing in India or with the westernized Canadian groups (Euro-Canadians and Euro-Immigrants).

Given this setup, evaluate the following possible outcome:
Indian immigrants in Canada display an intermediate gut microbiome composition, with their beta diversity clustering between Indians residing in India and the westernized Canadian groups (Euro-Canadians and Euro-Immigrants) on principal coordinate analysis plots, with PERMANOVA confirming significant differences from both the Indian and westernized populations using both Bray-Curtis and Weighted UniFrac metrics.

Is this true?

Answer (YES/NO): NO